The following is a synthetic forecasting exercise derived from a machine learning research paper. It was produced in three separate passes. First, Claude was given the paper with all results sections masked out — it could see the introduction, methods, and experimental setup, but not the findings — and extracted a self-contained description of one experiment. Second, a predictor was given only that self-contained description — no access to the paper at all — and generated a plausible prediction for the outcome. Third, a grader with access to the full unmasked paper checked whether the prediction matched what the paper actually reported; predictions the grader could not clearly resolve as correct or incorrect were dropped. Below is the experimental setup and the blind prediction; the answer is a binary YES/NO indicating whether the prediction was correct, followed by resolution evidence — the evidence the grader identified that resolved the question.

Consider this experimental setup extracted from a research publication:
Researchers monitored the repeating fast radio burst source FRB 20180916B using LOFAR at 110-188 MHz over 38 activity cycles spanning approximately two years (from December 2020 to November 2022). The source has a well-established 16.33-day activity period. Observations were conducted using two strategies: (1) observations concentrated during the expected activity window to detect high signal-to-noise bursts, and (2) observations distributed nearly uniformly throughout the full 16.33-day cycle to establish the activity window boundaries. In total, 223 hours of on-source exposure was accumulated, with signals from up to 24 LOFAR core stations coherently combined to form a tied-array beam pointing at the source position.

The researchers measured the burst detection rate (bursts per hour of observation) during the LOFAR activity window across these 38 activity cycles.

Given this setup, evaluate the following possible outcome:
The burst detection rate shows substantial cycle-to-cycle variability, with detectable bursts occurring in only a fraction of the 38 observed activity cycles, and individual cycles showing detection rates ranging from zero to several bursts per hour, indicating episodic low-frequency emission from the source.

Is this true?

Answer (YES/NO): NO